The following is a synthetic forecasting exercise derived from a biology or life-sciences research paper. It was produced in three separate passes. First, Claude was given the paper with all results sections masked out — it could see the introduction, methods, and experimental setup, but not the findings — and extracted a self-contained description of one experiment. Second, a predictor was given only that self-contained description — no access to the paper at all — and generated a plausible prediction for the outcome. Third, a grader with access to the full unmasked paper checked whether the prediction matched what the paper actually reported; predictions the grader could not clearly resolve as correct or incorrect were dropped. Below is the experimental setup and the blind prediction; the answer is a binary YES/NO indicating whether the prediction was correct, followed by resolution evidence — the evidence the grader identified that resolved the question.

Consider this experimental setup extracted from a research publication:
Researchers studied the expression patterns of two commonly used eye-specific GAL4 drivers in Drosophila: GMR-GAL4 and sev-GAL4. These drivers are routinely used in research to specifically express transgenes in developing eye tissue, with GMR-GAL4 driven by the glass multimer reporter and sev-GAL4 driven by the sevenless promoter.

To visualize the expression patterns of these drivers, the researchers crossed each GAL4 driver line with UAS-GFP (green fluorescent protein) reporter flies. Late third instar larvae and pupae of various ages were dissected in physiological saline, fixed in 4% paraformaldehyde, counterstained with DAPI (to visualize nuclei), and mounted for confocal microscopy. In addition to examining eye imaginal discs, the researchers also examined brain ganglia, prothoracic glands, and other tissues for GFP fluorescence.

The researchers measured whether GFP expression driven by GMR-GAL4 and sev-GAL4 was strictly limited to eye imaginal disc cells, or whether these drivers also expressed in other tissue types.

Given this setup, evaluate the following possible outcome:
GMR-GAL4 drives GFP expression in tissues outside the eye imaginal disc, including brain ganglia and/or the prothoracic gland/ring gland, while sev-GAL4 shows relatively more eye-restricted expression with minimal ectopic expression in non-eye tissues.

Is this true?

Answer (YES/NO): NO